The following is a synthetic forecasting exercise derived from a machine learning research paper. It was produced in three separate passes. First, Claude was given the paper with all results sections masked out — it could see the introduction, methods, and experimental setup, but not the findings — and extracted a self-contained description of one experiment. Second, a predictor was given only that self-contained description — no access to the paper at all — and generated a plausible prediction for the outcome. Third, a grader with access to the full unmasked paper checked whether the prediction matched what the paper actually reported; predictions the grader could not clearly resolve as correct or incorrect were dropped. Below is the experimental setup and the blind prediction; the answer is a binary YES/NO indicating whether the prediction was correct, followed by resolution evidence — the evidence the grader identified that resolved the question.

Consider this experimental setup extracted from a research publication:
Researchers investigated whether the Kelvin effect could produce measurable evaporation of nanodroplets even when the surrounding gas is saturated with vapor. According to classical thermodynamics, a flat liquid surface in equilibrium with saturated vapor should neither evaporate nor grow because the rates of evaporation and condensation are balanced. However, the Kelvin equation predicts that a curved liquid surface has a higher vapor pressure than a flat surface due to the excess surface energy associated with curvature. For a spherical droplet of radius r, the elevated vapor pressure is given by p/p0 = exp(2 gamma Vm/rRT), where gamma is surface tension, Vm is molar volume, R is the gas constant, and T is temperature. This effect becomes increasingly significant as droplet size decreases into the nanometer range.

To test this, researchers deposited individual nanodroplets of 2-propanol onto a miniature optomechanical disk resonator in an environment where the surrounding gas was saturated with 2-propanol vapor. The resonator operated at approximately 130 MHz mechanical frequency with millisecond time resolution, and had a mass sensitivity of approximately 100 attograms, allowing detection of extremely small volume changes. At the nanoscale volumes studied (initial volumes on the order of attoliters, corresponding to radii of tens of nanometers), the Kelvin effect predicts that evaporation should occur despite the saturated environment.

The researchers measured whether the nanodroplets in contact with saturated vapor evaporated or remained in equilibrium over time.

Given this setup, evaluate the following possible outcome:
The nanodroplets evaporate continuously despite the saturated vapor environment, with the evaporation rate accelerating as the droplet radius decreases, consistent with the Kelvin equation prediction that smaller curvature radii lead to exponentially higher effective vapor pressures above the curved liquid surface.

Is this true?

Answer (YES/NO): YES